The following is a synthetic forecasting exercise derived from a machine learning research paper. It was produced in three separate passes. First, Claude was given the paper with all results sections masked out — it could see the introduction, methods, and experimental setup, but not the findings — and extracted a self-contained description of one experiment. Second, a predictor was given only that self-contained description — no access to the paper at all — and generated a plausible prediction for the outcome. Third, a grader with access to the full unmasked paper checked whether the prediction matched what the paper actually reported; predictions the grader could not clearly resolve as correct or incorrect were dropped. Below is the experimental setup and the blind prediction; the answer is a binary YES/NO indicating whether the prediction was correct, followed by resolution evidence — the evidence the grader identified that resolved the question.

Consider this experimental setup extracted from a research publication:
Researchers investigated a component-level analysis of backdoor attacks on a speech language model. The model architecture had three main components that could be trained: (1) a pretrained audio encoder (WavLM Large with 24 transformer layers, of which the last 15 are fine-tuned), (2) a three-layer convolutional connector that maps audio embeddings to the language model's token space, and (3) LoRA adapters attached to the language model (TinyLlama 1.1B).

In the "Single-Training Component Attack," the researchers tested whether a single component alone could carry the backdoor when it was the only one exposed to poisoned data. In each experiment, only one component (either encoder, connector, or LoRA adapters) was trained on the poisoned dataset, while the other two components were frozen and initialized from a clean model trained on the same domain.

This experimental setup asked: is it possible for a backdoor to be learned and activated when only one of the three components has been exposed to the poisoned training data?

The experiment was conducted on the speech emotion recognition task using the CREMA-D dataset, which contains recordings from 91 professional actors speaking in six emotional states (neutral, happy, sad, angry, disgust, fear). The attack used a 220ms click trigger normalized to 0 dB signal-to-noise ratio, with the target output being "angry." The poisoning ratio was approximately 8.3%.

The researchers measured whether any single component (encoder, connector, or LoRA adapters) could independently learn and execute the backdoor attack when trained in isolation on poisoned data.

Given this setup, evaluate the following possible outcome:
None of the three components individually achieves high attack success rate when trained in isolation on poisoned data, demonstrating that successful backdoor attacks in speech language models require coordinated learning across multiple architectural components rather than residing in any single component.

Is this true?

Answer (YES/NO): NO